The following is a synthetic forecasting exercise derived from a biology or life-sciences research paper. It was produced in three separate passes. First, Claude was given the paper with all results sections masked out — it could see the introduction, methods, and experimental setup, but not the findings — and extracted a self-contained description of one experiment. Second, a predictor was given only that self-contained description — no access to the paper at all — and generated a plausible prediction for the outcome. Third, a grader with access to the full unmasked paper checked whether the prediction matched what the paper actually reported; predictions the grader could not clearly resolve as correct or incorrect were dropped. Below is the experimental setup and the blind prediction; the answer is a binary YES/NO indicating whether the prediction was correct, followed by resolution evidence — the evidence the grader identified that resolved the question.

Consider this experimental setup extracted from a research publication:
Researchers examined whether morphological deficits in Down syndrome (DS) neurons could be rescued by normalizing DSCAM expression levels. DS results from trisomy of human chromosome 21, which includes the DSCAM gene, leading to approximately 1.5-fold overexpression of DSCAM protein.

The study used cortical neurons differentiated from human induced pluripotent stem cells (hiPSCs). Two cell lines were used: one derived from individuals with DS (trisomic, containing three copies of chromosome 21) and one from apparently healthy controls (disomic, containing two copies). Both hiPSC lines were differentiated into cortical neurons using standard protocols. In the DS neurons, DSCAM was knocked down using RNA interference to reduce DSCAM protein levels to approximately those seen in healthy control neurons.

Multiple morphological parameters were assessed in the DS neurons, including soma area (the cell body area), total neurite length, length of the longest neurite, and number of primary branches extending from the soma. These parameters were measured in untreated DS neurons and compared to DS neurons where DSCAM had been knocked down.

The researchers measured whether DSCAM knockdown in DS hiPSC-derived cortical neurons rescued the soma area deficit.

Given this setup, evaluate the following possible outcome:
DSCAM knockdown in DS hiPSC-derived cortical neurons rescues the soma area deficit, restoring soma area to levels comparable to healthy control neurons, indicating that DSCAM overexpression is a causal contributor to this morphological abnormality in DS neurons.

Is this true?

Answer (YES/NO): NO